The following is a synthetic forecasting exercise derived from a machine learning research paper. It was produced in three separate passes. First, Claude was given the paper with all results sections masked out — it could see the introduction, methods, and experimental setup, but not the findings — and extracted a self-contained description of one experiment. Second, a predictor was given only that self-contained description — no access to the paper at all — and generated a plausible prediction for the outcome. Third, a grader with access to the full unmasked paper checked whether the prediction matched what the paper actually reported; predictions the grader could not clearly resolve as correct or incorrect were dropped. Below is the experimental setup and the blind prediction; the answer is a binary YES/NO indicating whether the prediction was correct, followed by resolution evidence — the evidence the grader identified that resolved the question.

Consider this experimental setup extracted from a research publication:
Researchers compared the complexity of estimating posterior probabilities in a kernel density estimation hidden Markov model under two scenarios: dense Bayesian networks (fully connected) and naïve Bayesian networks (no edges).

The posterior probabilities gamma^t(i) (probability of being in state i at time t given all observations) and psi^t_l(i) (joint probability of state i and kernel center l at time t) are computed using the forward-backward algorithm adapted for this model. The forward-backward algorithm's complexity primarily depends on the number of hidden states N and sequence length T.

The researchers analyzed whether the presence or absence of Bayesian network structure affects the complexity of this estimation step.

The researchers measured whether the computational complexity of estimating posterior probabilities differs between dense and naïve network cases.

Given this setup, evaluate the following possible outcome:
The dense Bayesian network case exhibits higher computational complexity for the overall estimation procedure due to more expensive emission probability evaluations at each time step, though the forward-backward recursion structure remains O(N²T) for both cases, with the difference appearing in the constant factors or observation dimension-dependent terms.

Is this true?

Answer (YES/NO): NO